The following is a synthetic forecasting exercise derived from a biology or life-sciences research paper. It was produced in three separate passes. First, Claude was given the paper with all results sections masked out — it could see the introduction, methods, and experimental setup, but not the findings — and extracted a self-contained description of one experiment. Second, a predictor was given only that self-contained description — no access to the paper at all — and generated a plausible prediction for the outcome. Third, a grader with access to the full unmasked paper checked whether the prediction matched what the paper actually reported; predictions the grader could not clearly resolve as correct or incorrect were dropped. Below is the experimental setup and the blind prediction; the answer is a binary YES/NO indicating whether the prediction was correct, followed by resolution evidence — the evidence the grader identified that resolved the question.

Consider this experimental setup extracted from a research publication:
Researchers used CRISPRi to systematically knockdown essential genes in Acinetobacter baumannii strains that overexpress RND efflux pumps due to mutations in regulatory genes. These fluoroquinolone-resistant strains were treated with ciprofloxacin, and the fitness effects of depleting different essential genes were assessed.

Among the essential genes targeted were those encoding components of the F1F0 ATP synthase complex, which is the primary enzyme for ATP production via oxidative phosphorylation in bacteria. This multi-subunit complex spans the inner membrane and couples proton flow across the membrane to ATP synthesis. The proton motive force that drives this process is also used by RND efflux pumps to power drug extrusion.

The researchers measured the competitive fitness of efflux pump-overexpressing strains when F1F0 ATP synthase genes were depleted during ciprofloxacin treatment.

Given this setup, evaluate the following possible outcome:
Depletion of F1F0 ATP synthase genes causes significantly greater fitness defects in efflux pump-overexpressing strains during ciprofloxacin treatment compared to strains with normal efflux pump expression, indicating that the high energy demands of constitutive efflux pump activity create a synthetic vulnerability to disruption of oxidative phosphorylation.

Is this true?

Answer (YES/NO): NO